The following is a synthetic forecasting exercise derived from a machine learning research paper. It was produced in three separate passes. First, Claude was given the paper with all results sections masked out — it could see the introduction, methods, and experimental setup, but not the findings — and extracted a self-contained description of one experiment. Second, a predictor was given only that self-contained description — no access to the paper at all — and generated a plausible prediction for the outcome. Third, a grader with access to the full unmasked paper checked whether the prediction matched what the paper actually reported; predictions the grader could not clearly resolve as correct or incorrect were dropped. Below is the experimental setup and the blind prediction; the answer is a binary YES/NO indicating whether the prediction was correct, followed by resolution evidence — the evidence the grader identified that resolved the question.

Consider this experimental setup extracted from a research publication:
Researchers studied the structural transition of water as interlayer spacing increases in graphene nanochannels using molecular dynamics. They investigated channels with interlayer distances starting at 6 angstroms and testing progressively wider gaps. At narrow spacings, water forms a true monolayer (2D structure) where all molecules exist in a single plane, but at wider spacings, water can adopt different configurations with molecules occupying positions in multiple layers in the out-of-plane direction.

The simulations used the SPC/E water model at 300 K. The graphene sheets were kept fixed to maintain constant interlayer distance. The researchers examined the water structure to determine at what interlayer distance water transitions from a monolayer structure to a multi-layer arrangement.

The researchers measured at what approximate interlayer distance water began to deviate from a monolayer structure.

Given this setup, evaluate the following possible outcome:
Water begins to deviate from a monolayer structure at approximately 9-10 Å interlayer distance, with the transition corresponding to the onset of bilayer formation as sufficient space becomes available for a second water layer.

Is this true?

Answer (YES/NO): NO